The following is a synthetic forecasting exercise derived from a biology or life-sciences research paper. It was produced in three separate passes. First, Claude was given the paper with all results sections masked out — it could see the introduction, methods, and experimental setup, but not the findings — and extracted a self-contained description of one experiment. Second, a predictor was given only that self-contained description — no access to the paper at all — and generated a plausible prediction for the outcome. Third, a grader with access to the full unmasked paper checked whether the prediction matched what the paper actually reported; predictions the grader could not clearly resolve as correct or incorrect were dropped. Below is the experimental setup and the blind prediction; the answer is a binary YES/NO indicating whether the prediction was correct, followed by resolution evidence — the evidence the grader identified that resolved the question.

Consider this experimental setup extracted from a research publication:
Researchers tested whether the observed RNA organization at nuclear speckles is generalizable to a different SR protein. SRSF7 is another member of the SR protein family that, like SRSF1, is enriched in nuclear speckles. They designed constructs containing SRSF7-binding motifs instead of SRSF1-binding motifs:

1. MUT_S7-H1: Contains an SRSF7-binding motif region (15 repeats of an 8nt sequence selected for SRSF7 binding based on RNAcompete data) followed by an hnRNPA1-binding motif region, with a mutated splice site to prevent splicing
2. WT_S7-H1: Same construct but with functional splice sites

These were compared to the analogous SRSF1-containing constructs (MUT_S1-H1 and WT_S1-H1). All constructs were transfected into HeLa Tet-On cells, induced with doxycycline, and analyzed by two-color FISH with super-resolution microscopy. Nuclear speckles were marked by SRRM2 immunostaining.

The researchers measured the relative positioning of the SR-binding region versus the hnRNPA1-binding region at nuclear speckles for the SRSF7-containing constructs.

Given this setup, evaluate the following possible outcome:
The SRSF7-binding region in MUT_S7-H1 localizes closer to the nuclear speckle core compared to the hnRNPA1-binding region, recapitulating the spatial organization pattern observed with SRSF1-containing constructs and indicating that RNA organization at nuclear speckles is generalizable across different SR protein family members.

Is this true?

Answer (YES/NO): YES